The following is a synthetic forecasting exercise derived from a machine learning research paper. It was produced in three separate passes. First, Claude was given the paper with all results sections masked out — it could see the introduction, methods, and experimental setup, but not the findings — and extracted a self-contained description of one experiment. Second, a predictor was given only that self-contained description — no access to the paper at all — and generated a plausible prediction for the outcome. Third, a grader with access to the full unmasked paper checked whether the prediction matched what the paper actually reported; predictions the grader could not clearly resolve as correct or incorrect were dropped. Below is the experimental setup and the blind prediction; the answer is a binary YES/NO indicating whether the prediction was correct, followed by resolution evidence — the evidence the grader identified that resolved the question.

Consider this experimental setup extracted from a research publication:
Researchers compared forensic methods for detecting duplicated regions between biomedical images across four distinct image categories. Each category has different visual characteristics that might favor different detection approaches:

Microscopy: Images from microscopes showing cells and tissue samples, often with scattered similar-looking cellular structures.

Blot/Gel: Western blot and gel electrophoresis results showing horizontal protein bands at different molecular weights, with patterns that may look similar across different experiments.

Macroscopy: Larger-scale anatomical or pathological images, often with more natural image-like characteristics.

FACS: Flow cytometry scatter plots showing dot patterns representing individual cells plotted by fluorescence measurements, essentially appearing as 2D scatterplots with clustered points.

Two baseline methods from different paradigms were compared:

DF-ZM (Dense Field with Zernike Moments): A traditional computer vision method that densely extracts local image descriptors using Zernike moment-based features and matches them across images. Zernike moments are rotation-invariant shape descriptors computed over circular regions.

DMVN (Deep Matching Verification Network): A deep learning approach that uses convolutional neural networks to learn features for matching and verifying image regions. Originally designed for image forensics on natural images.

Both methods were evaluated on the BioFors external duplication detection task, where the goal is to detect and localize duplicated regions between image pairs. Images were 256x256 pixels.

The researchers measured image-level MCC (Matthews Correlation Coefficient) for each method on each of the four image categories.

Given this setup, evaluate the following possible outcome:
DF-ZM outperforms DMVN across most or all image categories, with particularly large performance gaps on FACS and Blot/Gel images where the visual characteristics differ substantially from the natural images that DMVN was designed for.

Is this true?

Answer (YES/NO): NO